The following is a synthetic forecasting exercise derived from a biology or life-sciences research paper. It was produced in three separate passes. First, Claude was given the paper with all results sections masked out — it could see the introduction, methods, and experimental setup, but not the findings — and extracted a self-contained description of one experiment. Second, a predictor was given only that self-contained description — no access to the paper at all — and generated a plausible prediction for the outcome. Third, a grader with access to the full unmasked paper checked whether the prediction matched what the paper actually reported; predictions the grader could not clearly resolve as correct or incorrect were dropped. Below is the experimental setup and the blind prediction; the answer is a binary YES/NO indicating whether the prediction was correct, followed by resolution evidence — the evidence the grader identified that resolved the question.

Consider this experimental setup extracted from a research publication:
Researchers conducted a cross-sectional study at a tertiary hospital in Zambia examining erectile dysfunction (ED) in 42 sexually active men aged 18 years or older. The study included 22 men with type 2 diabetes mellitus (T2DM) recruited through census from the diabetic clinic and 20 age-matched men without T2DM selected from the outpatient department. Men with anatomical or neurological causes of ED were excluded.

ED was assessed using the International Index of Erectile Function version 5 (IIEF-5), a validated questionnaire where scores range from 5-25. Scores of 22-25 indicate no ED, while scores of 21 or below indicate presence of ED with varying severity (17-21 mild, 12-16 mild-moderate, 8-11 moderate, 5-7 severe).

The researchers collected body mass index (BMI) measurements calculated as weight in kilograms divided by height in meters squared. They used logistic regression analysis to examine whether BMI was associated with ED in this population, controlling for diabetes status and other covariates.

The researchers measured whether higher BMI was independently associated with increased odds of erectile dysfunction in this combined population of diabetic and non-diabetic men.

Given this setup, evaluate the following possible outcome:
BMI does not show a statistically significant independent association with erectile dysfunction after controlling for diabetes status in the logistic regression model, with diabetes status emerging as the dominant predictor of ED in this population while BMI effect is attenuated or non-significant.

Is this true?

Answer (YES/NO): NO